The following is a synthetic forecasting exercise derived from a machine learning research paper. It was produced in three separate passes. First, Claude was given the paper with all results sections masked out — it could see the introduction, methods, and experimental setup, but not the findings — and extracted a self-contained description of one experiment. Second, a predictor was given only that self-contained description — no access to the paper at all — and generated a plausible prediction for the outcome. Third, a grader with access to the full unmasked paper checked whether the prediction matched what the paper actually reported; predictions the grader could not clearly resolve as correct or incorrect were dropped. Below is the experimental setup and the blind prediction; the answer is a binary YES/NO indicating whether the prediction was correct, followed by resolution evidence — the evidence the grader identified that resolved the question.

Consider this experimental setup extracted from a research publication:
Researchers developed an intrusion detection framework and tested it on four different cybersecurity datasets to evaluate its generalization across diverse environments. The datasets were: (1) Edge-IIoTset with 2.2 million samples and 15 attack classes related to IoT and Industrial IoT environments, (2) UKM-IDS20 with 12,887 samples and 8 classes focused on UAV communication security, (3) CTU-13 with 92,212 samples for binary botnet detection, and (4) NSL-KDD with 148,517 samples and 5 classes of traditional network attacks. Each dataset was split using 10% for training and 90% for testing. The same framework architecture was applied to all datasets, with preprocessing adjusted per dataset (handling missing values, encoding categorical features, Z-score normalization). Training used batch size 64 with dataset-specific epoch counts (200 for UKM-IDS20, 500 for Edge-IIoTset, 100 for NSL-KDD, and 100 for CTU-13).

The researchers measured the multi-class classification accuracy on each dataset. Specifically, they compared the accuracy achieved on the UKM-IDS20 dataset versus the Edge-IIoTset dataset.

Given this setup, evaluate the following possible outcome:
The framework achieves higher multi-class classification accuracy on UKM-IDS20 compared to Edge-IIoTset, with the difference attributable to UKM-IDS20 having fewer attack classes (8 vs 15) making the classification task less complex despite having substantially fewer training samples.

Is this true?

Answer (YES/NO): YES